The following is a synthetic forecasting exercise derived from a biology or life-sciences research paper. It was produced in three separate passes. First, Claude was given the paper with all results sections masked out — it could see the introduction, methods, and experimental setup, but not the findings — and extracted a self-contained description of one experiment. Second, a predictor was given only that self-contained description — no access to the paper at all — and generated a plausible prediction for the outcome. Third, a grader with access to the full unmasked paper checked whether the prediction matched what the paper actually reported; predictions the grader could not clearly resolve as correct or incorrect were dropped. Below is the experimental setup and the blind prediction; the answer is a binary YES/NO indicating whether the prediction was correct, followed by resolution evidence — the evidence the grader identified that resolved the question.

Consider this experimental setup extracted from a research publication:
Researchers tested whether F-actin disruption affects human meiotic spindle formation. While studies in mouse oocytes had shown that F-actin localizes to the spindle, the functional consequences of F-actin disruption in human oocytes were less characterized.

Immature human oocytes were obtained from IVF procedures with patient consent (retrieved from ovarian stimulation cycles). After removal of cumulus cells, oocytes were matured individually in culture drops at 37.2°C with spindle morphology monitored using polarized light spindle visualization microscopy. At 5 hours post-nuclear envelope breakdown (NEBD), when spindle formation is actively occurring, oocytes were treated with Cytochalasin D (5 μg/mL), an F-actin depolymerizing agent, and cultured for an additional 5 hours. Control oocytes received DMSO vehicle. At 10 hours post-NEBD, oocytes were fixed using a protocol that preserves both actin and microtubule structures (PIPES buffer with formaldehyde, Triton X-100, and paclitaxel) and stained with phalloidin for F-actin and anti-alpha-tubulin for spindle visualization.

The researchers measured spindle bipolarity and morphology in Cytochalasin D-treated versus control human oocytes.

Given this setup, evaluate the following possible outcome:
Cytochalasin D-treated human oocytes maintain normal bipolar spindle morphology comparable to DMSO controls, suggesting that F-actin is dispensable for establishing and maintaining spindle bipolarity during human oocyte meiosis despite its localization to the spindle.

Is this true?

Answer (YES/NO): NO